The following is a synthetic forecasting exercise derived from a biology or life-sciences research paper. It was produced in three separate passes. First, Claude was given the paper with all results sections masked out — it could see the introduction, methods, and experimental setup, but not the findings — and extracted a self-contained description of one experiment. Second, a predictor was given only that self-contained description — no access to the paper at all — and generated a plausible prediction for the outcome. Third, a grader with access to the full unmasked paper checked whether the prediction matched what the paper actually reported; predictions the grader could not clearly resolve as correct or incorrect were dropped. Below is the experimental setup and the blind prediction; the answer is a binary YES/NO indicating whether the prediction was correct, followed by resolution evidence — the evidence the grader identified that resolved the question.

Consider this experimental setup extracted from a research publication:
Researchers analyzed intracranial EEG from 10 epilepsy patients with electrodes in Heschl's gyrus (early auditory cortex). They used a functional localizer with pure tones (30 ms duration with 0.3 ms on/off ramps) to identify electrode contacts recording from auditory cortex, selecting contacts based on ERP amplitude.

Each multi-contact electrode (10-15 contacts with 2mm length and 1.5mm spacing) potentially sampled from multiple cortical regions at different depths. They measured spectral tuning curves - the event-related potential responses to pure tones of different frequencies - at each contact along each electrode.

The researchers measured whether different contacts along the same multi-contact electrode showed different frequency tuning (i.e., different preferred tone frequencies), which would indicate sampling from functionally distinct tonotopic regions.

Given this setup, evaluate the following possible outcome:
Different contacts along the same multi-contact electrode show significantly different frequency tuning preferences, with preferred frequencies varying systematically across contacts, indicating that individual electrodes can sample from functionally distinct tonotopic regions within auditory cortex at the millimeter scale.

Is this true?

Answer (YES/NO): NO